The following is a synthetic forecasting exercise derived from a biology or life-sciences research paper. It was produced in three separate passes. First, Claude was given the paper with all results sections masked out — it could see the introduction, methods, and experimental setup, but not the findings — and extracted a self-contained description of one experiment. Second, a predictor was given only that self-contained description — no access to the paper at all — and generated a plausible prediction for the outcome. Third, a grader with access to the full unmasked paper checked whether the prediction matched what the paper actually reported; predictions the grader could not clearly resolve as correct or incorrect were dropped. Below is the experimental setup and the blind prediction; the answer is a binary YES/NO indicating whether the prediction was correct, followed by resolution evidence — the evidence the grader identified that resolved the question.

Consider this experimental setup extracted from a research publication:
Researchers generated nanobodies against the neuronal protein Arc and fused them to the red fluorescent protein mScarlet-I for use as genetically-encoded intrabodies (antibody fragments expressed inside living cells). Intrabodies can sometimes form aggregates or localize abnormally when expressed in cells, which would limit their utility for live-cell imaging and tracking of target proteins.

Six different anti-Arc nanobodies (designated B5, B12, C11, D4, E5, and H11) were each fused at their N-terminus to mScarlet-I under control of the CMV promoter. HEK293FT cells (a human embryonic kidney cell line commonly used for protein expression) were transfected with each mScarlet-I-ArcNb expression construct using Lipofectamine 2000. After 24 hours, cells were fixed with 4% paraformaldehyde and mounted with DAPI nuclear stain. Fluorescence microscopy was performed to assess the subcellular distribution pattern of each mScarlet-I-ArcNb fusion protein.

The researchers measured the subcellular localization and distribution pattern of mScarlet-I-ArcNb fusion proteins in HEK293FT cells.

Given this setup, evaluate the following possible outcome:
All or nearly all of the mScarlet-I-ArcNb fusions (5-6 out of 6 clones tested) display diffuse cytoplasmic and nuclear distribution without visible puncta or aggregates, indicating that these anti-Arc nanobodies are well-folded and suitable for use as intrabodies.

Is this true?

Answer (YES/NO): YES